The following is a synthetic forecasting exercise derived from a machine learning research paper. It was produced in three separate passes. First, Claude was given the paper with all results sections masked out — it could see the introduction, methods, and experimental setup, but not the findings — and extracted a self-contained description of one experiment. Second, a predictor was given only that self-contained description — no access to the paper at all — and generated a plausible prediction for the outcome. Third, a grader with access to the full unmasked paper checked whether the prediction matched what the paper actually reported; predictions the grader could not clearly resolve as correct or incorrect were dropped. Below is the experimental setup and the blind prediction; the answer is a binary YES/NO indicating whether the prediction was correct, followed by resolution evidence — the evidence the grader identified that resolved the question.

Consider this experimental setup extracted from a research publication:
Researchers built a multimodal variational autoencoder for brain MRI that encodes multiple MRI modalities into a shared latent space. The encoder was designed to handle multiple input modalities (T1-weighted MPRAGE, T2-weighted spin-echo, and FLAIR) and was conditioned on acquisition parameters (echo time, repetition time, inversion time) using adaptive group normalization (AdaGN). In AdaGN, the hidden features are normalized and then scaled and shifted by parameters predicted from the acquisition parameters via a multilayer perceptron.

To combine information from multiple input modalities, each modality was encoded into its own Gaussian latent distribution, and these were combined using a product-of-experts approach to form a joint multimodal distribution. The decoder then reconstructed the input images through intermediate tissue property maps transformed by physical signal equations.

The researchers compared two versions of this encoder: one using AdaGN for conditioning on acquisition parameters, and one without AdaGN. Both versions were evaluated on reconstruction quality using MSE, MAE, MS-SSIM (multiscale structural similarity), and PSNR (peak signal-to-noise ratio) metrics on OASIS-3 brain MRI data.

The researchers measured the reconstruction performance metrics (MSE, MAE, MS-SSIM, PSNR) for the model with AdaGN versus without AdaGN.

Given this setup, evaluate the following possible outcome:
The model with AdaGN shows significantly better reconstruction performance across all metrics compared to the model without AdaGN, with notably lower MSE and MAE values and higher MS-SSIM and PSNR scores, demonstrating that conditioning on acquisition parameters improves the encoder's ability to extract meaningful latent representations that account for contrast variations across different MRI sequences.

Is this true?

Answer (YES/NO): NO